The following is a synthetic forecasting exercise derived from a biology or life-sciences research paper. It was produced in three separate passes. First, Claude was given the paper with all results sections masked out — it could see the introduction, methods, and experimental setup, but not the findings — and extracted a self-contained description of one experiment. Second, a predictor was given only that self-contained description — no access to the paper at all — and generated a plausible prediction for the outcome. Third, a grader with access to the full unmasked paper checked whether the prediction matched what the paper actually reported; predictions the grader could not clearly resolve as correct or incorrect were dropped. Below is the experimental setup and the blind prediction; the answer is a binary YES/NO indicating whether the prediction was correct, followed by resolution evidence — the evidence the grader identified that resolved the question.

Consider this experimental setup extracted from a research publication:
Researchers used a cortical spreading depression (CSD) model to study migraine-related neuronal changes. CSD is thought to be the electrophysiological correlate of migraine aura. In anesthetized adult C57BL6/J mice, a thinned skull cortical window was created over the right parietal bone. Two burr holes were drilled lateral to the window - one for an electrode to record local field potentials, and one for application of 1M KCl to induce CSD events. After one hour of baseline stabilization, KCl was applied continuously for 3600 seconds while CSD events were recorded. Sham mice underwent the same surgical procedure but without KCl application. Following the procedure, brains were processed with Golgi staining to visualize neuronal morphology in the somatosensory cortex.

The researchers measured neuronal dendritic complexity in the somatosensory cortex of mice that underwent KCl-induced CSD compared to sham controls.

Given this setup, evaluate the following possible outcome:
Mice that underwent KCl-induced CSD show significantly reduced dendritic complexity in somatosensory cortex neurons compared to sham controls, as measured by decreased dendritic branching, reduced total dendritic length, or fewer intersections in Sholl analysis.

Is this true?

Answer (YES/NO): YES